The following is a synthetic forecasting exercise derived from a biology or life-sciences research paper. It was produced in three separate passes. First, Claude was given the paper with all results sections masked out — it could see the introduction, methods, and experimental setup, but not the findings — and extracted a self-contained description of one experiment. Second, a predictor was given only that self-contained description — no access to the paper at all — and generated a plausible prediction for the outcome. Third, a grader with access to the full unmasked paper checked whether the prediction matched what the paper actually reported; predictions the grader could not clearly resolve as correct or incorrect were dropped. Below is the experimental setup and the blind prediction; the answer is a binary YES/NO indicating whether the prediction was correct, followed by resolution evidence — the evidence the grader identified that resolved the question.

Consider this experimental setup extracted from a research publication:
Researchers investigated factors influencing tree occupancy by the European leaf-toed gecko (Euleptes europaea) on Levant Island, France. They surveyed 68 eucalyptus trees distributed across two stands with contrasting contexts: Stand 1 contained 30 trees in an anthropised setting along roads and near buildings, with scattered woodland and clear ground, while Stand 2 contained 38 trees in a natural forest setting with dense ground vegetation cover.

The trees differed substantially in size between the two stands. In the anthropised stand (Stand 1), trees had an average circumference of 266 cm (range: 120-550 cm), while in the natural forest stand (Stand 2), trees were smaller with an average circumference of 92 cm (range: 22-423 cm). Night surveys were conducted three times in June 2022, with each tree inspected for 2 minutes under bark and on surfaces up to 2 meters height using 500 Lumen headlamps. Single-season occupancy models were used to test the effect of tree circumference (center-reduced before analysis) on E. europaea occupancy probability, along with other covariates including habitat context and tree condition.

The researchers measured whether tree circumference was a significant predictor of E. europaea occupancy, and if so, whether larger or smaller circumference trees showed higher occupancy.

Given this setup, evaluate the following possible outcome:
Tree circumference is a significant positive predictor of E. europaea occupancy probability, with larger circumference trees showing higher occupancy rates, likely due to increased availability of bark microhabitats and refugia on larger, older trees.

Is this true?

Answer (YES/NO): NO